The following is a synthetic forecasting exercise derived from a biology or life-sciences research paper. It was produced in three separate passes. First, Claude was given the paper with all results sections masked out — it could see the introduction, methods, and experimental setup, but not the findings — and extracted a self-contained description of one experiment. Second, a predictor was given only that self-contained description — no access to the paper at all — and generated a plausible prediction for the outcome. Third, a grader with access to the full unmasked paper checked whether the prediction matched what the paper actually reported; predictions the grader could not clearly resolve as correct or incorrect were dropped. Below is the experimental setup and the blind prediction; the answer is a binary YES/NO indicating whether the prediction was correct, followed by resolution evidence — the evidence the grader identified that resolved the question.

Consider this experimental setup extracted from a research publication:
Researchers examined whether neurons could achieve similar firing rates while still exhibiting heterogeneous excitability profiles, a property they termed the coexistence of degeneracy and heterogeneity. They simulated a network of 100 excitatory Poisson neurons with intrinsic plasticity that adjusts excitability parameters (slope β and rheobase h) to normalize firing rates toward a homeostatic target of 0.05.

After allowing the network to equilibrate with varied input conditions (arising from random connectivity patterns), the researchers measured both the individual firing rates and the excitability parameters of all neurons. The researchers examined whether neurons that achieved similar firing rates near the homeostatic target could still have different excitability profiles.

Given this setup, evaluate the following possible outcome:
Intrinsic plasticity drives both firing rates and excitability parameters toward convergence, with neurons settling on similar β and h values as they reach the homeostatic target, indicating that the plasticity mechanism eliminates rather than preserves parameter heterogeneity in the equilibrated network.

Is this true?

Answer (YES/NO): NO